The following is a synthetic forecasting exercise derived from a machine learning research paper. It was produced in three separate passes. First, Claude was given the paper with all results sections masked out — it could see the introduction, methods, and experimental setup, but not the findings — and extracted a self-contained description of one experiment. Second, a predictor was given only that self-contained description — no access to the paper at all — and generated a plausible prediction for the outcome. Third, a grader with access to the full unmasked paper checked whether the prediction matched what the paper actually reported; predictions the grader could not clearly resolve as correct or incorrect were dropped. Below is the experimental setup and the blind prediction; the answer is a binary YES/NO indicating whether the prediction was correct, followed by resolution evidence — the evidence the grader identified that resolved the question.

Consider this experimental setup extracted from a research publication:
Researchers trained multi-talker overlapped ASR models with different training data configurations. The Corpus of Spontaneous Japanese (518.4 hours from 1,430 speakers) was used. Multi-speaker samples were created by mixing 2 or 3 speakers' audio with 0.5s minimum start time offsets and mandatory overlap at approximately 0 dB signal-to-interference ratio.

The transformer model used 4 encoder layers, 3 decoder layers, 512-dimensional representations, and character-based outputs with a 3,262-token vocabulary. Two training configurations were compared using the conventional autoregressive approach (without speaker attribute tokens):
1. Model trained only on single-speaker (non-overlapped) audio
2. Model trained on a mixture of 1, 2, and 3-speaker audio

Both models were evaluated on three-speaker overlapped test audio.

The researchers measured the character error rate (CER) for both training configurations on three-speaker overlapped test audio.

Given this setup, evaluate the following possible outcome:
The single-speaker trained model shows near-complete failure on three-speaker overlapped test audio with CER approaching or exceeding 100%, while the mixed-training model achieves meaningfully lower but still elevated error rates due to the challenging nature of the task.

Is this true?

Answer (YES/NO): NO